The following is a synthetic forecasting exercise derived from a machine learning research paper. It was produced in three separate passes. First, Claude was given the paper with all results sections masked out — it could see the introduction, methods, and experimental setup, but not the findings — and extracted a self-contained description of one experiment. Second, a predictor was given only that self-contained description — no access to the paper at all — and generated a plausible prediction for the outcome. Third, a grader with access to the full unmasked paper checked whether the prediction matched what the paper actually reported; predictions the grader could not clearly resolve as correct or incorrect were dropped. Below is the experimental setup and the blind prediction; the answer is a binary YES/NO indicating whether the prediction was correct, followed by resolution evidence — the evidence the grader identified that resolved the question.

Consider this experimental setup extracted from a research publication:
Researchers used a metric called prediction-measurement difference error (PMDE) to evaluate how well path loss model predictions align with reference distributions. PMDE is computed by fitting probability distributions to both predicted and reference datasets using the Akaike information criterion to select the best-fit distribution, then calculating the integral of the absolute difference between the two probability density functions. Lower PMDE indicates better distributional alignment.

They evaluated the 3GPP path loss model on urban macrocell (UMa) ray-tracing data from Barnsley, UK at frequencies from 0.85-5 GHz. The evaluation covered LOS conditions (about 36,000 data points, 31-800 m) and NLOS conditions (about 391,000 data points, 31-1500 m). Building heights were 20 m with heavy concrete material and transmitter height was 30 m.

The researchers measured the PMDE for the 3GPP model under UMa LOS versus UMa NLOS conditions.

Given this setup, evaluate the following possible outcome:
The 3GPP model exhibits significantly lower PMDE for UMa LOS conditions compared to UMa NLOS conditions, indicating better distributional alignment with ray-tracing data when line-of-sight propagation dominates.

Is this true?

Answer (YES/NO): YES